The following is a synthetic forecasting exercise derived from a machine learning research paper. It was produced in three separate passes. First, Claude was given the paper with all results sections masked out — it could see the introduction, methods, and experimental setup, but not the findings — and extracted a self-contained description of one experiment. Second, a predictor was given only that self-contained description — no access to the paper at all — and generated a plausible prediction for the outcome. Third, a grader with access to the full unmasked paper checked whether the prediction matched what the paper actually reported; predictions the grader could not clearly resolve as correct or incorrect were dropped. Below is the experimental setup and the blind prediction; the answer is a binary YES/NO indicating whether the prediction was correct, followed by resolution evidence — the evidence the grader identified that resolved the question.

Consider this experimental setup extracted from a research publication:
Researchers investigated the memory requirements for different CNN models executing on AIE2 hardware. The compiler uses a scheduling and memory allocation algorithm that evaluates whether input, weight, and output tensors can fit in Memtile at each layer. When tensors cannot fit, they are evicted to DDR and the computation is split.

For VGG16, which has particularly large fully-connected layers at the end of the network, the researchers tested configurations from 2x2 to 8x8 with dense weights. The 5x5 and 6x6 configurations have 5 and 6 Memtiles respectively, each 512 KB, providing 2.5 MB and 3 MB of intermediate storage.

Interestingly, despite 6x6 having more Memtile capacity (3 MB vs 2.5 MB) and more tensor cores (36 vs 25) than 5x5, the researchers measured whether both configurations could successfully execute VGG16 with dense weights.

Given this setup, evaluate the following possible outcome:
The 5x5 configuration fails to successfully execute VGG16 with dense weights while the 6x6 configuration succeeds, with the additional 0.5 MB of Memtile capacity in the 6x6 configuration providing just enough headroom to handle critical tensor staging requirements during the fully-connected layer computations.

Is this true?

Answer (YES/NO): NO